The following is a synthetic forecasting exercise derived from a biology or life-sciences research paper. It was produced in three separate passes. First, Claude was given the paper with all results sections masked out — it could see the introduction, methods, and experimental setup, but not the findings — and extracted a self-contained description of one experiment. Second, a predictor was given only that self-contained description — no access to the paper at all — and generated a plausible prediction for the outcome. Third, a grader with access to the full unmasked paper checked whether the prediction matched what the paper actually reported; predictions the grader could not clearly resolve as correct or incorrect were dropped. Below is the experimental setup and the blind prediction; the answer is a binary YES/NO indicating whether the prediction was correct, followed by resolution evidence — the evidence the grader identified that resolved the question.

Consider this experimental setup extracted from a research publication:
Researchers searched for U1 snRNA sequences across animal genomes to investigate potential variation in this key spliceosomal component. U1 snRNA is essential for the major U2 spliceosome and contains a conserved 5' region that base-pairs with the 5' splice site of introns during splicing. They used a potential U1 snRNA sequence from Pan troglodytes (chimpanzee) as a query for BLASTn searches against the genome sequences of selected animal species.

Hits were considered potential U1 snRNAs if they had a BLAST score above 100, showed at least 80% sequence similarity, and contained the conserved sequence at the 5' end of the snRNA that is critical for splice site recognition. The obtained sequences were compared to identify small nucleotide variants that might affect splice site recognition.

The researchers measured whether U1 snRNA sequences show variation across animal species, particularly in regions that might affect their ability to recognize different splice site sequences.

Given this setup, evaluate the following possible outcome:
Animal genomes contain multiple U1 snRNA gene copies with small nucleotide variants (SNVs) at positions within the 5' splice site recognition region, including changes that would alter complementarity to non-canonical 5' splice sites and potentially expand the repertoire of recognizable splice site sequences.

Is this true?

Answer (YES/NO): YES